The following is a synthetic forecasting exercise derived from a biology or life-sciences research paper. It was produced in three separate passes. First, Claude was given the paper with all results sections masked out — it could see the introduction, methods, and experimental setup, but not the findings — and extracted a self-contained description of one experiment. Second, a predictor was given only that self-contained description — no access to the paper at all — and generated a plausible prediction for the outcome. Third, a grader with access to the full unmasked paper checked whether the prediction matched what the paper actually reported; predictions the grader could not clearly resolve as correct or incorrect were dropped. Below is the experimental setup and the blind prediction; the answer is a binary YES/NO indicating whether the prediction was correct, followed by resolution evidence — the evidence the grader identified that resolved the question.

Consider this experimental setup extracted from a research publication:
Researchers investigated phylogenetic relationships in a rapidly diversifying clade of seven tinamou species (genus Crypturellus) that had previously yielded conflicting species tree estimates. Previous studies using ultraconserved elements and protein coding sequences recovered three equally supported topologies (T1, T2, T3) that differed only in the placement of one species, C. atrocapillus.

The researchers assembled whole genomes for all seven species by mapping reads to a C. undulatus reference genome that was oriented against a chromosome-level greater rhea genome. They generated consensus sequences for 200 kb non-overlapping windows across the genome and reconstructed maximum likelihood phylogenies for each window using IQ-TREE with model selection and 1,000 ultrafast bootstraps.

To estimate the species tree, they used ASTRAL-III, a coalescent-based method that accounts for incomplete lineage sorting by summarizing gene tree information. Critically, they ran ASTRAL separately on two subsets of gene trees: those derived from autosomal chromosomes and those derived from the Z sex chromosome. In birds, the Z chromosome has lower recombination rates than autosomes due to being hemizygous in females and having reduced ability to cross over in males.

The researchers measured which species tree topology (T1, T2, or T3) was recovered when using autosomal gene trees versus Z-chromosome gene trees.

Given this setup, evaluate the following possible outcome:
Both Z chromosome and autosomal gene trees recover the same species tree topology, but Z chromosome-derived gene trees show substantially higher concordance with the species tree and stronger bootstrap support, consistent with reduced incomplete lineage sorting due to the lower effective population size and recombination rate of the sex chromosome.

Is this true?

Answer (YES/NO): NO